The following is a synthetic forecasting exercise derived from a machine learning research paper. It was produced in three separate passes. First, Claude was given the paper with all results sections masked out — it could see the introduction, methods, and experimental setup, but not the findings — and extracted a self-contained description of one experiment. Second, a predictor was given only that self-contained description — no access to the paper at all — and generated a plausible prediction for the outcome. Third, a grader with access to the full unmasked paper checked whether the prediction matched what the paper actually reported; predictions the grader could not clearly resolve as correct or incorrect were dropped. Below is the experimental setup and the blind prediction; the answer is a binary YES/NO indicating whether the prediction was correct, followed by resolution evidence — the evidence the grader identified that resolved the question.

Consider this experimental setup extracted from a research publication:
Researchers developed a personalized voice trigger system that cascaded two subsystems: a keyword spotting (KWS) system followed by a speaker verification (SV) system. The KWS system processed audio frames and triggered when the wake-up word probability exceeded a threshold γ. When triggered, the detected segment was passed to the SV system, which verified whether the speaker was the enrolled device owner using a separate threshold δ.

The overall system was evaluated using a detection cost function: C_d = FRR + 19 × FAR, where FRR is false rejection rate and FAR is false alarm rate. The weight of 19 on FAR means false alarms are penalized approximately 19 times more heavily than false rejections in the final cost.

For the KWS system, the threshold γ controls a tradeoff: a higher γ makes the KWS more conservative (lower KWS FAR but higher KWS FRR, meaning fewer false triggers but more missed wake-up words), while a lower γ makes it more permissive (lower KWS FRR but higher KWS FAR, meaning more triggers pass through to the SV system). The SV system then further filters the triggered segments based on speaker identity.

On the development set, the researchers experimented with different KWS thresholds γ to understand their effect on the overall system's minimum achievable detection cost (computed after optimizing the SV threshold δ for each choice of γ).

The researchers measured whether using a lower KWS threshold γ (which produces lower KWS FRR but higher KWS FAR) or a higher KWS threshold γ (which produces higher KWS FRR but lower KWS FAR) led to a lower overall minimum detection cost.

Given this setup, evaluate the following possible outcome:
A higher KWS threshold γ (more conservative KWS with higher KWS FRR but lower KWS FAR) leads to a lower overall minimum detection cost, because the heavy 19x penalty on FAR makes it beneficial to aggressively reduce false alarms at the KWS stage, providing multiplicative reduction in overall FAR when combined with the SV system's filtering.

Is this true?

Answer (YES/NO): NO